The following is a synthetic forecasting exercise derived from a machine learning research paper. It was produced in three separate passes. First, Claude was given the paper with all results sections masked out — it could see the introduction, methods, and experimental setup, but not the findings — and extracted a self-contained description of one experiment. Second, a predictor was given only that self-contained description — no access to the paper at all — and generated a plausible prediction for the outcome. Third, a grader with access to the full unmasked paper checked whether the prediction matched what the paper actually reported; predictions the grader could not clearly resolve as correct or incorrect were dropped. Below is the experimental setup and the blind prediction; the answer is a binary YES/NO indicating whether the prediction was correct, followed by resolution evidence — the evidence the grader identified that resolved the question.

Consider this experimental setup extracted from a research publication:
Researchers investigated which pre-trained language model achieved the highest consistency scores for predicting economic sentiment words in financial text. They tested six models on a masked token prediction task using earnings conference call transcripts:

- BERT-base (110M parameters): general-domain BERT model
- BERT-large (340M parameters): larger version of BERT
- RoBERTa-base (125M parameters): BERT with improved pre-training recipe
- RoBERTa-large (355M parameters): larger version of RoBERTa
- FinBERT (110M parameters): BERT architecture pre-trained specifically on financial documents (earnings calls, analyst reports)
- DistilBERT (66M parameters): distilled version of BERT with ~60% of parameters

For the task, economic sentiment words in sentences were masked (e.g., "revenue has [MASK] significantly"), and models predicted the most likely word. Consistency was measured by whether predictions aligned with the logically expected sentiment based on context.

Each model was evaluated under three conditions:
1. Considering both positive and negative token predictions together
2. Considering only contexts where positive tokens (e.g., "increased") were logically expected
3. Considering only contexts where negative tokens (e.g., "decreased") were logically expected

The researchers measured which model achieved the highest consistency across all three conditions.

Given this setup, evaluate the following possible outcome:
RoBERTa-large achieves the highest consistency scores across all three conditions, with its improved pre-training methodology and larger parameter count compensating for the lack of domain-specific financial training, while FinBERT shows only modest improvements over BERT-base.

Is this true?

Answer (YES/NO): YES